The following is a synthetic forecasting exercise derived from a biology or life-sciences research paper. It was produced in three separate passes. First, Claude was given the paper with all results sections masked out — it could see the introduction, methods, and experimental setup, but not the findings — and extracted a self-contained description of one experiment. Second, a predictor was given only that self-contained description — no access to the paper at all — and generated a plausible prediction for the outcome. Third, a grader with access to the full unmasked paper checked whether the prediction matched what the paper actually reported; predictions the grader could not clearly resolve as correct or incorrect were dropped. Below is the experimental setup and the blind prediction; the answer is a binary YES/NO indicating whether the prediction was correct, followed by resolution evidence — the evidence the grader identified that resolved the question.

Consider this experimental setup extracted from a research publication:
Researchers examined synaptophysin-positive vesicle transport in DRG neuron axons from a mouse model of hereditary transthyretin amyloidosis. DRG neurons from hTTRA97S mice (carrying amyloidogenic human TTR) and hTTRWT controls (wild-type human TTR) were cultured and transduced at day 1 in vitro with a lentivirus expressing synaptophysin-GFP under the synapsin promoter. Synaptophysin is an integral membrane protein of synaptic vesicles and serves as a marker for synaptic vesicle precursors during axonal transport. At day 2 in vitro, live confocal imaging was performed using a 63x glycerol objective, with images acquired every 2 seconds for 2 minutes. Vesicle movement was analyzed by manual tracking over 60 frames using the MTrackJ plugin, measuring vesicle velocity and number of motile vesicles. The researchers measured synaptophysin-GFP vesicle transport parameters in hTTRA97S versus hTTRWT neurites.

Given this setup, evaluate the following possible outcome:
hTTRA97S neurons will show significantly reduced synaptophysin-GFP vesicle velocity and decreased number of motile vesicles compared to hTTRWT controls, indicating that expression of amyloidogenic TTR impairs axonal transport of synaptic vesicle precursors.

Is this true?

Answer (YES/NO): NO